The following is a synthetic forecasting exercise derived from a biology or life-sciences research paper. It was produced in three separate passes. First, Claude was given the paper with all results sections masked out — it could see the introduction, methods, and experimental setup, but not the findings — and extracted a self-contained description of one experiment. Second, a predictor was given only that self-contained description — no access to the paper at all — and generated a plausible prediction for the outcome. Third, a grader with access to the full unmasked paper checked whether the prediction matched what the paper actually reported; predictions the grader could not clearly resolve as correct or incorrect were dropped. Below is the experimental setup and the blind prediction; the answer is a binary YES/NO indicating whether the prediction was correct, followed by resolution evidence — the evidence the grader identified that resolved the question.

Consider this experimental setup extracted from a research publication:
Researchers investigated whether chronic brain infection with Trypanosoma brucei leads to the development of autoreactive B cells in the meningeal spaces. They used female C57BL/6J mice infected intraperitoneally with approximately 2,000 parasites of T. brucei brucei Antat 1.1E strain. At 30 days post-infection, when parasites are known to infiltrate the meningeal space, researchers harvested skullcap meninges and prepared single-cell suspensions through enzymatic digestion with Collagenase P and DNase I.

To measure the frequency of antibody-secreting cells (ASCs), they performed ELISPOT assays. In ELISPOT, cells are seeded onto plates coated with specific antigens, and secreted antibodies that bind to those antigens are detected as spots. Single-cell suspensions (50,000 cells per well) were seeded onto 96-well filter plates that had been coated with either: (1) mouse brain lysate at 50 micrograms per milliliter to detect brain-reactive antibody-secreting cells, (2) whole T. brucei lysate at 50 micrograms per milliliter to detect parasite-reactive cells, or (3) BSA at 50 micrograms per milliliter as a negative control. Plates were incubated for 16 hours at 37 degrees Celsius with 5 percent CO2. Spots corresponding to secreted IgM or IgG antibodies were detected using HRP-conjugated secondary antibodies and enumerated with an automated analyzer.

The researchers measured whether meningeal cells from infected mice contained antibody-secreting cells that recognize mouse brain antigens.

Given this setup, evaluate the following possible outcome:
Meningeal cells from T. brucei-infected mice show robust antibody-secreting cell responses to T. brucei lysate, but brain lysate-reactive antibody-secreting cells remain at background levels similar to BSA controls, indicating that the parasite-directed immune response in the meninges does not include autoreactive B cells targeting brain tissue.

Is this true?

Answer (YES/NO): NO